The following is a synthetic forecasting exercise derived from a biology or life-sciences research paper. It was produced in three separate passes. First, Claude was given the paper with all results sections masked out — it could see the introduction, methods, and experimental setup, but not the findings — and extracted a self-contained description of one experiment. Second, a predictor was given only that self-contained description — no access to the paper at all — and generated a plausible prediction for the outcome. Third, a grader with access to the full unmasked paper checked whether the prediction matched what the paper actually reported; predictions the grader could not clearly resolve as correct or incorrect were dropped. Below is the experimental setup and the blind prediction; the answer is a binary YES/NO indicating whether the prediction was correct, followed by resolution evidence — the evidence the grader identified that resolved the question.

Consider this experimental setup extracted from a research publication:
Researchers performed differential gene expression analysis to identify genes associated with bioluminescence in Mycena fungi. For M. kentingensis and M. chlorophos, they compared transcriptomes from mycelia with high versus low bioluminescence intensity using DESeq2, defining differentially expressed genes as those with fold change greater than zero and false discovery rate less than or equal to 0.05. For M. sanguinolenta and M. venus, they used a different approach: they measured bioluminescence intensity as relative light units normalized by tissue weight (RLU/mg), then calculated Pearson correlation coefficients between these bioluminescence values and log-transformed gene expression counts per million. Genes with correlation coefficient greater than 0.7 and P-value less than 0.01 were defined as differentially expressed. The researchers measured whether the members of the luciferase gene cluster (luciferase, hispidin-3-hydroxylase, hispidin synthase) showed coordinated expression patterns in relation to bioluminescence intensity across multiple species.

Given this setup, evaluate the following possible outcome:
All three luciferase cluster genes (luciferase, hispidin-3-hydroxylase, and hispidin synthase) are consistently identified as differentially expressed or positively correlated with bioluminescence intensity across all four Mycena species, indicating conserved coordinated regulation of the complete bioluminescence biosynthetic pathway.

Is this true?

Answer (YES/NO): NO